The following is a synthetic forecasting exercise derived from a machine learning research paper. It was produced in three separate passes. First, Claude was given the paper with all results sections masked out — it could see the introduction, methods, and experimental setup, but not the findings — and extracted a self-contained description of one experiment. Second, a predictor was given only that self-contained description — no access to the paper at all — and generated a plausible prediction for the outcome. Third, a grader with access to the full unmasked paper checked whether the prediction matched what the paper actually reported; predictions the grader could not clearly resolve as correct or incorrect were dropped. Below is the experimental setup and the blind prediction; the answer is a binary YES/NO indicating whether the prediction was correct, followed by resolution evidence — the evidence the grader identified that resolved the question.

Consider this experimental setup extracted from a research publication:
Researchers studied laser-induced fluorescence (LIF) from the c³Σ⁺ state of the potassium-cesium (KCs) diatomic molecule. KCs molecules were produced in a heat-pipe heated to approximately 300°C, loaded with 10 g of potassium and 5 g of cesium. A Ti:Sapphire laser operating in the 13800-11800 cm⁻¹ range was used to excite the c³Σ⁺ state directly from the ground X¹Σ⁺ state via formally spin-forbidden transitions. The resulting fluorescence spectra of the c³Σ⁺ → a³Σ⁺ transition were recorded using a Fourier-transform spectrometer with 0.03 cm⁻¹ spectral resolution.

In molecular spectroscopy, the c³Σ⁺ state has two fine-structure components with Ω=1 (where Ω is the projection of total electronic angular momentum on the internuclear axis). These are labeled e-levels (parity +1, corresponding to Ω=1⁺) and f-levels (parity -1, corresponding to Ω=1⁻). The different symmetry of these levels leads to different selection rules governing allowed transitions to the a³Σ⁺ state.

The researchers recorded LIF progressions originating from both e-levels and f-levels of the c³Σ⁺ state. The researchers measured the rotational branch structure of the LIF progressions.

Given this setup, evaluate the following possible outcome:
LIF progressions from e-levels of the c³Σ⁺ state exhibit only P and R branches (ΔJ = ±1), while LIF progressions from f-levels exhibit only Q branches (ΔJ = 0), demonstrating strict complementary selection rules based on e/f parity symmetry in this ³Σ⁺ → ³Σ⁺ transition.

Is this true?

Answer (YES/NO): NO